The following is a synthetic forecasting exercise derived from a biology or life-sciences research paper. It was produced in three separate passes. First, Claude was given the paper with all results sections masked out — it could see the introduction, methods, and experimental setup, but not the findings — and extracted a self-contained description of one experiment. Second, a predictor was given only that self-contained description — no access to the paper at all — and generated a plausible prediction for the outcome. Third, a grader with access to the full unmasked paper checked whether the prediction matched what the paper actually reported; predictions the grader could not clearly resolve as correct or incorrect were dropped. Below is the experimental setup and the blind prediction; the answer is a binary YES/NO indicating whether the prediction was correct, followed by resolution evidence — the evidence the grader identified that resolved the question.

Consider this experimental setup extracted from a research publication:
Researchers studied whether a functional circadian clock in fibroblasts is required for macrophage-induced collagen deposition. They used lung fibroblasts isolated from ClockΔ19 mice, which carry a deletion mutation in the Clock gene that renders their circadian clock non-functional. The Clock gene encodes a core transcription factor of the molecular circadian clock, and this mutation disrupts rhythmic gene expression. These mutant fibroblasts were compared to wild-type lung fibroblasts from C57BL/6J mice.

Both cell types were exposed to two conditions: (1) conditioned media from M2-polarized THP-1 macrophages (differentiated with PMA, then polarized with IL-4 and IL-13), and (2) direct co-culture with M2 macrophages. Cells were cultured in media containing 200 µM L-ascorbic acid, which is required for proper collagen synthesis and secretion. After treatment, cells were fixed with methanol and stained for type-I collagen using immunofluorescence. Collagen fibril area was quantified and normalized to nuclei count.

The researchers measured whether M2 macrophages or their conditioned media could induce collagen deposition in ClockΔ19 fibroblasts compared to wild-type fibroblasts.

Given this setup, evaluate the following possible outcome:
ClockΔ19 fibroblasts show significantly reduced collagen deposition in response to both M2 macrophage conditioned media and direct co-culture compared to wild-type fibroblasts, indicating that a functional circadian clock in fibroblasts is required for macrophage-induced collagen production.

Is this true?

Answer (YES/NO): YES